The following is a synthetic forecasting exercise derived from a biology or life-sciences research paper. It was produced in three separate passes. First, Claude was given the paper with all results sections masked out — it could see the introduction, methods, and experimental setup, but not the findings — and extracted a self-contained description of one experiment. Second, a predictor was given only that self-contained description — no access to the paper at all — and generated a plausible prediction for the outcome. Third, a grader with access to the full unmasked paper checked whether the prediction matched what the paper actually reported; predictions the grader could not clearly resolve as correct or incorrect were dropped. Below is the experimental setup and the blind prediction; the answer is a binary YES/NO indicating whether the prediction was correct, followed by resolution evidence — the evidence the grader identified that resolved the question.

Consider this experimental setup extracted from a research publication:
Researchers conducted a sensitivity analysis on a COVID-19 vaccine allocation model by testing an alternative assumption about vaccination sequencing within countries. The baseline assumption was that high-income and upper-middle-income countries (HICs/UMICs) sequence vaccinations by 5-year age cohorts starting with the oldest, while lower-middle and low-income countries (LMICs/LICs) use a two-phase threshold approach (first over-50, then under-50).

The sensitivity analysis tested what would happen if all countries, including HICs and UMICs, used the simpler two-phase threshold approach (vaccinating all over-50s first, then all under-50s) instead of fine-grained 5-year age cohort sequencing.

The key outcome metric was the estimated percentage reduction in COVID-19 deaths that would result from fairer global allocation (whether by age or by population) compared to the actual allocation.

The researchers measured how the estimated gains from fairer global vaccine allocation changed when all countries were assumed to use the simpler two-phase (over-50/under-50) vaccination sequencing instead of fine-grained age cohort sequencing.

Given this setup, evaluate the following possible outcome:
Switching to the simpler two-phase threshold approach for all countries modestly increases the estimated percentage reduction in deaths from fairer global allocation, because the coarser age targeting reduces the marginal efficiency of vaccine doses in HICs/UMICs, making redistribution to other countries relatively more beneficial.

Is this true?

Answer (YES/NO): NO